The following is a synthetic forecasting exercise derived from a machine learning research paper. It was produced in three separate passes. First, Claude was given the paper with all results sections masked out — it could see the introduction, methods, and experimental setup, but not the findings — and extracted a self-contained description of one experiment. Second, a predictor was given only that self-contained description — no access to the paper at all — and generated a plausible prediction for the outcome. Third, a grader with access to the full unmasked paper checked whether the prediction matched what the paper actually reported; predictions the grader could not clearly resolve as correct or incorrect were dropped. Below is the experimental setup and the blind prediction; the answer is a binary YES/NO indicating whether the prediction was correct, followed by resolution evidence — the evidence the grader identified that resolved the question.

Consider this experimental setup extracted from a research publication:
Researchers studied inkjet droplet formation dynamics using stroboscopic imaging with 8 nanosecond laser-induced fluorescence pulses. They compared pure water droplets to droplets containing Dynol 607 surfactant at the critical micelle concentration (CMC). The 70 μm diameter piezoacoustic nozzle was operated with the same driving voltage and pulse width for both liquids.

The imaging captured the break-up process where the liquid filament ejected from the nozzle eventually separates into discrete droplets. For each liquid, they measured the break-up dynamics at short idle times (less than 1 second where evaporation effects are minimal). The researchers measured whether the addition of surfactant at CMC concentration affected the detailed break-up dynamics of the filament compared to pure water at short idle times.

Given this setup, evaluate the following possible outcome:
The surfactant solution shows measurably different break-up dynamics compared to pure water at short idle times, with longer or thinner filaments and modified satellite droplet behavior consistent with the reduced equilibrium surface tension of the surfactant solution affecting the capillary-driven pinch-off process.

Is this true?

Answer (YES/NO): NO